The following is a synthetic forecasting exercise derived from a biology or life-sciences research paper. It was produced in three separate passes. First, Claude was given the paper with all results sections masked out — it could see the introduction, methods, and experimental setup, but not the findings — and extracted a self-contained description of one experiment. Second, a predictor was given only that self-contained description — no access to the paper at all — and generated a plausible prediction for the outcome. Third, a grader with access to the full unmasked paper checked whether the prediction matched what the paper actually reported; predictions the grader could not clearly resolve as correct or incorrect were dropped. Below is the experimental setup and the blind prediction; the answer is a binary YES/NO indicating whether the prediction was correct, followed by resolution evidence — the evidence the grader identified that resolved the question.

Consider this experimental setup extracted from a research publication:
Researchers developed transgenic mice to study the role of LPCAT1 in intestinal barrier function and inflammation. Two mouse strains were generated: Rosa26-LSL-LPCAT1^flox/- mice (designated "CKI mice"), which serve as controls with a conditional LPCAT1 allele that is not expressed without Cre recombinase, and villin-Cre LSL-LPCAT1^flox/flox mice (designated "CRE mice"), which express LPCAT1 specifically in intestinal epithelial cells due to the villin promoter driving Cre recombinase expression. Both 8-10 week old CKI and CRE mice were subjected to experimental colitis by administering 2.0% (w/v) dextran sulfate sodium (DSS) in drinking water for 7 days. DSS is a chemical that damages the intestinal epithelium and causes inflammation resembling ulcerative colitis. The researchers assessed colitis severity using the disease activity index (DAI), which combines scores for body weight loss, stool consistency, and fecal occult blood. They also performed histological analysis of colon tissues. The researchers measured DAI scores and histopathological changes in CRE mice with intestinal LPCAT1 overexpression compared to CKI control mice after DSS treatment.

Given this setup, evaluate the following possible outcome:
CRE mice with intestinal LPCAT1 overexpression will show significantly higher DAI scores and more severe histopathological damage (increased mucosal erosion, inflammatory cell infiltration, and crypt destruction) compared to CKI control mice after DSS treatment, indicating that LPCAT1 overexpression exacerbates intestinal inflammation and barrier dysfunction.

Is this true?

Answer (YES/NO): YES